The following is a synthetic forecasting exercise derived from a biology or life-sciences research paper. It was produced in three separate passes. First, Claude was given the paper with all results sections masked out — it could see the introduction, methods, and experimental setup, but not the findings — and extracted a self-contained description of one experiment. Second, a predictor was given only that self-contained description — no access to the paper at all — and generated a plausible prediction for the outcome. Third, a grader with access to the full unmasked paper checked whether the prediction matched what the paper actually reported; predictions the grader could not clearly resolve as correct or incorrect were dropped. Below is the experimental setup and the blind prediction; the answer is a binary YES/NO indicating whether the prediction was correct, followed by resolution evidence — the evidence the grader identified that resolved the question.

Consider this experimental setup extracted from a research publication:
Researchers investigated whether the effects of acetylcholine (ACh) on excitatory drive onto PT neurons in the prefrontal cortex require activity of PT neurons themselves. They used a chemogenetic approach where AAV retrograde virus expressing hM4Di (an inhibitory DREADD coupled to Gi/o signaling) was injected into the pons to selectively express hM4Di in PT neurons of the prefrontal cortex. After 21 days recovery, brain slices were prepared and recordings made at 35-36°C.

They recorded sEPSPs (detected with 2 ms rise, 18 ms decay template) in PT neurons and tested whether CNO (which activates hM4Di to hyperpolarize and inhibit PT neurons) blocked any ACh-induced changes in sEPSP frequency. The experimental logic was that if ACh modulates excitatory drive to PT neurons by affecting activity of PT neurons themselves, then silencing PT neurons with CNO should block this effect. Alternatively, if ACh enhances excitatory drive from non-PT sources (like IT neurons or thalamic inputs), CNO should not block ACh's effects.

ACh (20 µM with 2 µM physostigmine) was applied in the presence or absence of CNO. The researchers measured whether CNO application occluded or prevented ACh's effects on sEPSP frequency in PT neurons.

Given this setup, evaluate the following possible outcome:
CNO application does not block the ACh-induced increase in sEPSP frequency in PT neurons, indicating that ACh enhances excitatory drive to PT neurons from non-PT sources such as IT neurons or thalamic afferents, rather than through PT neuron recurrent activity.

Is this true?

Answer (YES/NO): NO